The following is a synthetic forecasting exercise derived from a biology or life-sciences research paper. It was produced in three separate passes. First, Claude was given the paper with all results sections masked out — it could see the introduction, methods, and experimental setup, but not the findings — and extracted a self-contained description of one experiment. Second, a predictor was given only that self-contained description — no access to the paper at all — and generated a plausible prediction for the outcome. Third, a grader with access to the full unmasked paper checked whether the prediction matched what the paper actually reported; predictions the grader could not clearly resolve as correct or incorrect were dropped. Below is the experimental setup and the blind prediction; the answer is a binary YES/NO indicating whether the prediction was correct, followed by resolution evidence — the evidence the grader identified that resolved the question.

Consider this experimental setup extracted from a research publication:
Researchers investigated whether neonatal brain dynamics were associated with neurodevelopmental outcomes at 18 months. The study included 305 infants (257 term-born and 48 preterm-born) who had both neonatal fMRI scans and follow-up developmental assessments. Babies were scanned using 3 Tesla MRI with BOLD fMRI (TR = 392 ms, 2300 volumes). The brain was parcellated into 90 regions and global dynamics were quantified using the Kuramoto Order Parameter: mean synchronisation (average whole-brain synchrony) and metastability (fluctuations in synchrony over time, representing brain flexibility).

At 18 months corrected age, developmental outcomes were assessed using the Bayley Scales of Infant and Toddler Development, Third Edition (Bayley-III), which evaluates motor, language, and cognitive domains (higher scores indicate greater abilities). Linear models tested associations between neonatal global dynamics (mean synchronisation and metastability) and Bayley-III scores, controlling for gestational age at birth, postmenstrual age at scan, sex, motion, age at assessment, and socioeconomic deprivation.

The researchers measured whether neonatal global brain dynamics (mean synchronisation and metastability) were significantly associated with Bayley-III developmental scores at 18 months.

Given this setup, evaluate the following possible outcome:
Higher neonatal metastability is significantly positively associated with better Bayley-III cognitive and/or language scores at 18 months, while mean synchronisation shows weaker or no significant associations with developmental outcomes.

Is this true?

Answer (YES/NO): NO